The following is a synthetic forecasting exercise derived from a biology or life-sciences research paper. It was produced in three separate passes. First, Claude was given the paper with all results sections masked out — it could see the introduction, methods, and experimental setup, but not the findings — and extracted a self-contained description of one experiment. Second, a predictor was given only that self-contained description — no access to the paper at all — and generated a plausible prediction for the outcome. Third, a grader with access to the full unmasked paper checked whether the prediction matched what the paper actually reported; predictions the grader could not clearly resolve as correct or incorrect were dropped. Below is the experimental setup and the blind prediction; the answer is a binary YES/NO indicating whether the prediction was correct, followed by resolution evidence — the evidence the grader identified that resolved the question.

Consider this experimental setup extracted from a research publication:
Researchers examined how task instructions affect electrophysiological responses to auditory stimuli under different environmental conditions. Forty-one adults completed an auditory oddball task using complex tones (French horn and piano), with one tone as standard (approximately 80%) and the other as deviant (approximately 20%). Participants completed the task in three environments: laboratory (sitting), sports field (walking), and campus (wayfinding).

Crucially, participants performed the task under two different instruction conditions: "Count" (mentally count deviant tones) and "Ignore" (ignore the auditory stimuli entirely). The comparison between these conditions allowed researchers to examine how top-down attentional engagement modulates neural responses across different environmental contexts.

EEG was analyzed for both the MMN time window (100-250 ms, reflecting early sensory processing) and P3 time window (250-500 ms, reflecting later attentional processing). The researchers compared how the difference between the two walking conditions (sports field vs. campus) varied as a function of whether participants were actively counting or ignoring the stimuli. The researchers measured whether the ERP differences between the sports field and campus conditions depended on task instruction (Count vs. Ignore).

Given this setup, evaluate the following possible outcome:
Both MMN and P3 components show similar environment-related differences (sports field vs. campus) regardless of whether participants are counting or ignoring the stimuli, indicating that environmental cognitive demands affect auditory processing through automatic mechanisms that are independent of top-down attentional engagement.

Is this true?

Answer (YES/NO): NO